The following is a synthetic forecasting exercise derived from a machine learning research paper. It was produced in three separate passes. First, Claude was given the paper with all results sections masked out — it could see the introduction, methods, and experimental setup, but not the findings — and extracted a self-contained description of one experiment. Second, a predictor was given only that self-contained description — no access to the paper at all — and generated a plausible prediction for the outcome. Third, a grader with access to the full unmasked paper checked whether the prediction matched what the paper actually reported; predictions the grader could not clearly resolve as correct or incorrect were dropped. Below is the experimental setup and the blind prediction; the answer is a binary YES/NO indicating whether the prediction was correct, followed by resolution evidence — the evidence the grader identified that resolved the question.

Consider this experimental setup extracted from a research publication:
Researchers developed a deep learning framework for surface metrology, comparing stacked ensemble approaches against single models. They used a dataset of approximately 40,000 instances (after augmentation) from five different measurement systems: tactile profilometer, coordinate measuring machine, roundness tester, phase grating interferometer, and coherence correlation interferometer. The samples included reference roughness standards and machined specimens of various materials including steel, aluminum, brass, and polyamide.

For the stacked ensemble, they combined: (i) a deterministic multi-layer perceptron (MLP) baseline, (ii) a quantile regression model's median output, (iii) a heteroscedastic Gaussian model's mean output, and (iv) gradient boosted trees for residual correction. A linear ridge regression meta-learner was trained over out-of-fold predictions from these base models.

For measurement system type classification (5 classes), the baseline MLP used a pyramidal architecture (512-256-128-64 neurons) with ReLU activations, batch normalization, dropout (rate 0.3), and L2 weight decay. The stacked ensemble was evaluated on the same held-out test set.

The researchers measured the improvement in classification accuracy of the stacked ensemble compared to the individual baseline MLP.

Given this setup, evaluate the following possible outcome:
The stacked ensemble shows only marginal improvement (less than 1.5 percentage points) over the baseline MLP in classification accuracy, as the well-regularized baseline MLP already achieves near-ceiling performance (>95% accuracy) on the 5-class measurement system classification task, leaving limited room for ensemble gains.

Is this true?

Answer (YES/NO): NO